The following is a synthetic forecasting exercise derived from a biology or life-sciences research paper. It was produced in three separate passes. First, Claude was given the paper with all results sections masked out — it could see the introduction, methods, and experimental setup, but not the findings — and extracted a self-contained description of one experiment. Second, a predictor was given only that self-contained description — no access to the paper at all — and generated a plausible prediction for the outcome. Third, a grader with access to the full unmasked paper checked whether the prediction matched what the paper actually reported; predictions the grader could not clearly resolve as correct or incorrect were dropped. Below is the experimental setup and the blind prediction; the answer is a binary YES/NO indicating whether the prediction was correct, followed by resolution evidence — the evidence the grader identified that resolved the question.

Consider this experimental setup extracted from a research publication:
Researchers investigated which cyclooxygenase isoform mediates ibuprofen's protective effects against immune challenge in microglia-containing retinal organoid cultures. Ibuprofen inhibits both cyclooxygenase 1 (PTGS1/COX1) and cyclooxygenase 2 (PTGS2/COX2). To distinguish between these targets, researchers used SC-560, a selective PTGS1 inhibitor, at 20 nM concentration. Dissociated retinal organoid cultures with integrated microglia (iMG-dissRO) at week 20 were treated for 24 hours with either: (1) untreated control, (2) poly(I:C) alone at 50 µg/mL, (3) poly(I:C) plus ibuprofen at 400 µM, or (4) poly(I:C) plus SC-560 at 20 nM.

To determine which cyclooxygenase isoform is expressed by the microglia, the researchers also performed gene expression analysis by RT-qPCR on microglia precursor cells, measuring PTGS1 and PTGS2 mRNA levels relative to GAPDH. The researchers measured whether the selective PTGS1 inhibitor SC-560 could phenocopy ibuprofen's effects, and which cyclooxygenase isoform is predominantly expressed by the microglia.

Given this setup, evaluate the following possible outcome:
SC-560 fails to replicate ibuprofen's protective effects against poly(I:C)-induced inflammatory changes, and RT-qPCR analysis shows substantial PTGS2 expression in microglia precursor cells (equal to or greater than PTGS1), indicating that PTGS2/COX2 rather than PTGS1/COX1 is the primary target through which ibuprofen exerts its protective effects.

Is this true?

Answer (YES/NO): NO